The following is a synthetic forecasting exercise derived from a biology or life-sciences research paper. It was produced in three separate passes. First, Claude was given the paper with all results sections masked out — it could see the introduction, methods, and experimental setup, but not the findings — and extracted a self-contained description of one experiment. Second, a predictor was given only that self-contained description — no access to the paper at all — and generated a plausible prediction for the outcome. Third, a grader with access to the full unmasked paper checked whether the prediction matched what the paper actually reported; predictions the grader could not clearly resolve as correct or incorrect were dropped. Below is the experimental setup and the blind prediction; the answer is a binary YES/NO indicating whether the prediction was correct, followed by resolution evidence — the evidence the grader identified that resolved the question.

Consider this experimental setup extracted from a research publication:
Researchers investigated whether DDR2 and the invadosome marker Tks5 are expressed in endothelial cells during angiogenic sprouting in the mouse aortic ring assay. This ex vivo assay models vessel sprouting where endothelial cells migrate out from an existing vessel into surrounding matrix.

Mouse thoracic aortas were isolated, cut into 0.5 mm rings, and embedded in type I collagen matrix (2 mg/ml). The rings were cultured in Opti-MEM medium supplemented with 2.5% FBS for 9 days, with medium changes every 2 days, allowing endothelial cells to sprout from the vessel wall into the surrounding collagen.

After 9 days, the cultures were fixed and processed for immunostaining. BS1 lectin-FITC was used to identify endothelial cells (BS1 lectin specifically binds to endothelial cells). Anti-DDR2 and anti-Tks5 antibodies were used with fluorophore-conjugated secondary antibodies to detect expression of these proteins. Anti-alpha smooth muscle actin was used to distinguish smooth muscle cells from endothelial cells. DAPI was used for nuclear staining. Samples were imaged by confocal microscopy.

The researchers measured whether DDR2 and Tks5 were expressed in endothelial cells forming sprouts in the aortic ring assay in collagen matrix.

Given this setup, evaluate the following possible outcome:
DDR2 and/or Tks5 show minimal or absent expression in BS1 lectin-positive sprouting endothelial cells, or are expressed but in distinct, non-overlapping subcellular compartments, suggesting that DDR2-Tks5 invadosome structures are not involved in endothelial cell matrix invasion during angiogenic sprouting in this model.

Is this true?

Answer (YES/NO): NO